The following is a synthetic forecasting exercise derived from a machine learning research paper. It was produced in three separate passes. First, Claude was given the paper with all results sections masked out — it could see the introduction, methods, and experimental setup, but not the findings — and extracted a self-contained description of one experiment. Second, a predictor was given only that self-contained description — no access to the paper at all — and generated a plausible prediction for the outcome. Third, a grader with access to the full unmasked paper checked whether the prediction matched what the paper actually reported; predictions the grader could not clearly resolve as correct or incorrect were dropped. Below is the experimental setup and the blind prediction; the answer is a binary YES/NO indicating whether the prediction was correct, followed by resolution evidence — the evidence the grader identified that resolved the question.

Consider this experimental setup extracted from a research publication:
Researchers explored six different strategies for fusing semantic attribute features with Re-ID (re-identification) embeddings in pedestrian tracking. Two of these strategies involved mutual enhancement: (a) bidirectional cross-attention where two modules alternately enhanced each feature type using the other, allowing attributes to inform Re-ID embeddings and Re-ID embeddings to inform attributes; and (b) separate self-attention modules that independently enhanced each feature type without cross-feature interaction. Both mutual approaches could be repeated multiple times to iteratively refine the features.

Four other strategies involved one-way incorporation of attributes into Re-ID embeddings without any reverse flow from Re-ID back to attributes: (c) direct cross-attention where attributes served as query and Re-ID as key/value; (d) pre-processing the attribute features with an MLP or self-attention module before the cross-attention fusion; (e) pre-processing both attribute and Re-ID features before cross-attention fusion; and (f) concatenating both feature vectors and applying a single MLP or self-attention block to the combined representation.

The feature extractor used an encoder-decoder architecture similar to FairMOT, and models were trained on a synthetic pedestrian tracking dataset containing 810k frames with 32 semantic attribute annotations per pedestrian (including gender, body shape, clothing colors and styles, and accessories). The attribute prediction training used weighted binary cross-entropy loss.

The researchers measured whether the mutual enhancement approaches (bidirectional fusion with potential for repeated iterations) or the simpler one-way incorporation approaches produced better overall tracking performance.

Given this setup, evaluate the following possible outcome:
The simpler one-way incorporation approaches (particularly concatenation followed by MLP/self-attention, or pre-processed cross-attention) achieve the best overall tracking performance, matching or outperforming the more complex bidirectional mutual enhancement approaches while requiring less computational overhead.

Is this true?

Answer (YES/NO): YES